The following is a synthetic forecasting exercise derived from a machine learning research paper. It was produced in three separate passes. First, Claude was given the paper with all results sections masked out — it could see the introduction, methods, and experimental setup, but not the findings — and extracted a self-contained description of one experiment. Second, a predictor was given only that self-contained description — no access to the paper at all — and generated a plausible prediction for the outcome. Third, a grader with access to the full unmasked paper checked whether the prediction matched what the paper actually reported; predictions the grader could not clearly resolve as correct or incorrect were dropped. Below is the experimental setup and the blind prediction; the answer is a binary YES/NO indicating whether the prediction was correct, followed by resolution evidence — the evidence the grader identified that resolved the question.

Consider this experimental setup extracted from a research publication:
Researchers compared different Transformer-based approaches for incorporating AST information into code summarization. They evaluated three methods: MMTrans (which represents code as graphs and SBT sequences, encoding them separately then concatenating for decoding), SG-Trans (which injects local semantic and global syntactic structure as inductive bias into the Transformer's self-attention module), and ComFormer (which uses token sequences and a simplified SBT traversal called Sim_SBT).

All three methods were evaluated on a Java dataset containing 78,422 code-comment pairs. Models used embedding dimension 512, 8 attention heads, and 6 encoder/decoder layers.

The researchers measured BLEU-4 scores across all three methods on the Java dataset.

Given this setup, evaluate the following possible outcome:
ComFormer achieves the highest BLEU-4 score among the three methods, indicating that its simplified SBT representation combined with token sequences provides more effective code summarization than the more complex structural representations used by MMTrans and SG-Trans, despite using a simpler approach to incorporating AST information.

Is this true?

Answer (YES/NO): YES